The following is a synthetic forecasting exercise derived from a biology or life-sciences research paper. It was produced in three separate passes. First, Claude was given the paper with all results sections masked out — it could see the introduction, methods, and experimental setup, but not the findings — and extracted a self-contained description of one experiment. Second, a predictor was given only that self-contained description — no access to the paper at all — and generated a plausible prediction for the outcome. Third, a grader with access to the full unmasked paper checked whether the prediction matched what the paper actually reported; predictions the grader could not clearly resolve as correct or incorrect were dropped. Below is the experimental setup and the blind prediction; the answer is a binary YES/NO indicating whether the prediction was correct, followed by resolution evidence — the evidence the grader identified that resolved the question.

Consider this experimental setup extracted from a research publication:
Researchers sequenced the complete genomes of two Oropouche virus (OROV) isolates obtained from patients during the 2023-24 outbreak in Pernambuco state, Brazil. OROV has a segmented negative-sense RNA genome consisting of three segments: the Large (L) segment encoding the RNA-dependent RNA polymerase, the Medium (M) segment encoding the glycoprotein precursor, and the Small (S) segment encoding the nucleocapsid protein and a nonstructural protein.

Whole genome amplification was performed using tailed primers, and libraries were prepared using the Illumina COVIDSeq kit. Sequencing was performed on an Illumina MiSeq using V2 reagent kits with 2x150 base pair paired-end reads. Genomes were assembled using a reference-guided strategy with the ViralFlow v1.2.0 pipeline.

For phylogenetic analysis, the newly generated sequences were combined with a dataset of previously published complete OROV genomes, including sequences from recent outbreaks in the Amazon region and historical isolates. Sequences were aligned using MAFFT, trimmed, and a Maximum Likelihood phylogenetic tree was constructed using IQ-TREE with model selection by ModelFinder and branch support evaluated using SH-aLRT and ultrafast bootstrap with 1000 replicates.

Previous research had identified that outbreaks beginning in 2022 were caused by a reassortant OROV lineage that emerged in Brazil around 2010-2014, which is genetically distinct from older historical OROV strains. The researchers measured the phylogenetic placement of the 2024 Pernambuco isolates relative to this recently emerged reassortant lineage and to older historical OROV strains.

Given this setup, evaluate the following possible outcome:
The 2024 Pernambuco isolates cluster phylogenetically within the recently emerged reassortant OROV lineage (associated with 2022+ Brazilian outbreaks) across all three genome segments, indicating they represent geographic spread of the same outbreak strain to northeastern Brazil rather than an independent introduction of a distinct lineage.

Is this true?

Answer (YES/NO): YES